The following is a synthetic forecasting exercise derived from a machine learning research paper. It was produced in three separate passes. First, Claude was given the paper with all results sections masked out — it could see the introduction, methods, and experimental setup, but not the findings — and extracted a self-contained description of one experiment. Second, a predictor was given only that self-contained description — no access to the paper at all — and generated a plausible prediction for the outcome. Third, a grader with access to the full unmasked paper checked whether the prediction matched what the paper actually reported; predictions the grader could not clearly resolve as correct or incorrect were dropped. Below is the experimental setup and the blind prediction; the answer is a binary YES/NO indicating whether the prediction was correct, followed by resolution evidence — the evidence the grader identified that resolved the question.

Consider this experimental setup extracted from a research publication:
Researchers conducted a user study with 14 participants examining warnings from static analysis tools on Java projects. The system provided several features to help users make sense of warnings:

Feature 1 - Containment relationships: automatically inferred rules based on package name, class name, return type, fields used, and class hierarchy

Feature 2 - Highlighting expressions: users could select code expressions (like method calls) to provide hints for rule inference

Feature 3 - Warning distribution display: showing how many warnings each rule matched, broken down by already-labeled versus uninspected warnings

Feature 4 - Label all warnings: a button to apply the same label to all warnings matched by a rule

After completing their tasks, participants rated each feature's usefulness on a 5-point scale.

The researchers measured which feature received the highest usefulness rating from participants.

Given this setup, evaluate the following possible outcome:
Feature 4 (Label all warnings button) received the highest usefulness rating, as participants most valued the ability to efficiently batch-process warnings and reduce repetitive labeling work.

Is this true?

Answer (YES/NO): NO